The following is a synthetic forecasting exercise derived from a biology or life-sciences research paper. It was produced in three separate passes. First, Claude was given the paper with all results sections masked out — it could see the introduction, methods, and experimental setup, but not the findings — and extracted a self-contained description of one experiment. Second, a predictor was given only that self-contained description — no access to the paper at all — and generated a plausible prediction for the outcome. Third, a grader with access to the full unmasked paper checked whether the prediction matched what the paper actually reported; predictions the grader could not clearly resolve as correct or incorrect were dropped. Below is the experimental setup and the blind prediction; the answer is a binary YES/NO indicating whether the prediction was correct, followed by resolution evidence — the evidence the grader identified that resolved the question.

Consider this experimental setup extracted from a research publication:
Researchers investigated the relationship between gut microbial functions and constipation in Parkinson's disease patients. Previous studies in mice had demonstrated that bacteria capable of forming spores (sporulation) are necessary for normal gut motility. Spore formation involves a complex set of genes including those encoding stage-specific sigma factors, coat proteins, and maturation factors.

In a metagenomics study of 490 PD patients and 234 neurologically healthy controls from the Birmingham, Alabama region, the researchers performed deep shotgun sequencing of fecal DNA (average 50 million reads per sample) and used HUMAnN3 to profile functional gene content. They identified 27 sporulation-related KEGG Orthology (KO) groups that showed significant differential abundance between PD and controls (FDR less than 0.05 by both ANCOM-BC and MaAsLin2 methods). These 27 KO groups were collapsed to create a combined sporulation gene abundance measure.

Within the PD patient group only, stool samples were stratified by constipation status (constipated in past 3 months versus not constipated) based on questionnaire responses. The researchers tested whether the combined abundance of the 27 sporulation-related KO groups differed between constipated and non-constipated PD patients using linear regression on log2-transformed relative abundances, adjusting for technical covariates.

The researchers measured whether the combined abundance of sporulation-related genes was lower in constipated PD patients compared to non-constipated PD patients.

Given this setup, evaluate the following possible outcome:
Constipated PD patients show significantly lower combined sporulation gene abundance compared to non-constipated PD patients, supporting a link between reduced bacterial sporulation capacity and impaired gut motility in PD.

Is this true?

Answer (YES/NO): YES